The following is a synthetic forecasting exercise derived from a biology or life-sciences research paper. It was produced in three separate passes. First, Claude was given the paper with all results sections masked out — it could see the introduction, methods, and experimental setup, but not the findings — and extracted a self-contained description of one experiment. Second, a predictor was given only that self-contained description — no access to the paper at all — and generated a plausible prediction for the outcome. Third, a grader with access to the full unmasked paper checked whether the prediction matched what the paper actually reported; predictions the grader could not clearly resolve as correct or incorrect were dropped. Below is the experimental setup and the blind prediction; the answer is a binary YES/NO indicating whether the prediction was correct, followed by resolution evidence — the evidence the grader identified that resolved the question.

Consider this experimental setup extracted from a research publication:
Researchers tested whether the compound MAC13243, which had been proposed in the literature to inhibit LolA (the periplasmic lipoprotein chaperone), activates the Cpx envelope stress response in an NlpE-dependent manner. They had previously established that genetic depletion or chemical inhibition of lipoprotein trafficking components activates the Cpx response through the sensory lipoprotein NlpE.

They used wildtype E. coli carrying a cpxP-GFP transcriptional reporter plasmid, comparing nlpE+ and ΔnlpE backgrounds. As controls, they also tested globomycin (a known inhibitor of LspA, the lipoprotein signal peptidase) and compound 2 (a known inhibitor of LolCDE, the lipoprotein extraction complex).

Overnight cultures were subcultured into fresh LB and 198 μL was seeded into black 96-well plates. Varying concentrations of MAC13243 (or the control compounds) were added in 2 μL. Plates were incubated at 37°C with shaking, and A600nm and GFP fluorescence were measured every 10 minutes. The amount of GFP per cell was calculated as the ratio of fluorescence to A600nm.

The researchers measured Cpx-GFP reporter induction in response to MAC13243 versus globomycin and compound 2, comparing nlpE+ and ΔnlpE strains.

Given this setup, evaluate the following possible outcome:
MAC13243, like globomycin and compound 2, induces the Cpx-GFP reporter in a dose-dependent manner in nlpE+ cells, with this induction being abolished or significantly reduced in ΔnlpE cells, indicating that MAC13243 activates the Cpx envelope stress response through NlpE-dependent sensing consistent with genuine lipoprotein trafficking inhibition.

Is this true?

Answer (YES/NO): NO